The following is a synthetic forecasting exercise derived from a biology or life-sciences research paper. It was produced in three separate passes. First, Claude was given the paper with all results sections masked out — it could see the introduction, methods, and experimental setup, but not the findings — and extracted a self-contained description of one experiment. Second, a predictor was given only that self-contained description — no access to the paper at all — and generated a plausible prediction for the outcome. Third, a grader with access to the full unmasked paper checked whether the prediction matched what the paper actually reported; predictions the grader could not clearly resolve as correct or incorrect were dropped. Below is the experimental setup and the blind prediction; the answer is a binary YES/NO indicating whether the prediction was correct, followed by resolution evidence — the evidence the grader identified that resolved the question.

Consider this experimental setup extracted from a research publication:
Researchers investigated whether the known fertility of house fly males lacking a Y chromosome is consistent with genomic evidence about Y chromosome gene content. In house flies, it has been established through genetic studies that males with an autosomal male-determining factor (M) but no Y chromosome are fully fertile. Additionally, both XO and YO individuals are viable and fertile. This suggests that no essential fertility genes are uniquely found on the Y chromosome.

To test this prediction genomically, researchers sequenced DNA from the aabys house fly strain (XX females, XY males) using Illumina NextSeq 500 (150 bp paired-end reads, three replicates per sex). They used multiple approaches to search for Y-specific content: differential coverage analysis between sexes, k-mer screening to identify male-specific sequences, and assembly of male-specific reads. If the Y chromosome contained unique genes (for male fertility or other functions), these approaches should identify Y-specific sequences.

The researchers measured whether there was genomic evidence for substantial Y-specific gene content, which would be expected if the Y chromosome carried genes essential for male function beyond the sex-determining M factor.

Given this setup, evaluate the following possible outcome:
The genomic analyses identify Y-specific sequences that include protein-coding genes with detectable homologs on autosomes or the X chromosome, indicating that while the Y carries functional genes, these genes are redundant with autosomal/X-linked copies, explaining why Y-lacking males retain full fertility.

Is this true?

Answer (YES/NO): NO